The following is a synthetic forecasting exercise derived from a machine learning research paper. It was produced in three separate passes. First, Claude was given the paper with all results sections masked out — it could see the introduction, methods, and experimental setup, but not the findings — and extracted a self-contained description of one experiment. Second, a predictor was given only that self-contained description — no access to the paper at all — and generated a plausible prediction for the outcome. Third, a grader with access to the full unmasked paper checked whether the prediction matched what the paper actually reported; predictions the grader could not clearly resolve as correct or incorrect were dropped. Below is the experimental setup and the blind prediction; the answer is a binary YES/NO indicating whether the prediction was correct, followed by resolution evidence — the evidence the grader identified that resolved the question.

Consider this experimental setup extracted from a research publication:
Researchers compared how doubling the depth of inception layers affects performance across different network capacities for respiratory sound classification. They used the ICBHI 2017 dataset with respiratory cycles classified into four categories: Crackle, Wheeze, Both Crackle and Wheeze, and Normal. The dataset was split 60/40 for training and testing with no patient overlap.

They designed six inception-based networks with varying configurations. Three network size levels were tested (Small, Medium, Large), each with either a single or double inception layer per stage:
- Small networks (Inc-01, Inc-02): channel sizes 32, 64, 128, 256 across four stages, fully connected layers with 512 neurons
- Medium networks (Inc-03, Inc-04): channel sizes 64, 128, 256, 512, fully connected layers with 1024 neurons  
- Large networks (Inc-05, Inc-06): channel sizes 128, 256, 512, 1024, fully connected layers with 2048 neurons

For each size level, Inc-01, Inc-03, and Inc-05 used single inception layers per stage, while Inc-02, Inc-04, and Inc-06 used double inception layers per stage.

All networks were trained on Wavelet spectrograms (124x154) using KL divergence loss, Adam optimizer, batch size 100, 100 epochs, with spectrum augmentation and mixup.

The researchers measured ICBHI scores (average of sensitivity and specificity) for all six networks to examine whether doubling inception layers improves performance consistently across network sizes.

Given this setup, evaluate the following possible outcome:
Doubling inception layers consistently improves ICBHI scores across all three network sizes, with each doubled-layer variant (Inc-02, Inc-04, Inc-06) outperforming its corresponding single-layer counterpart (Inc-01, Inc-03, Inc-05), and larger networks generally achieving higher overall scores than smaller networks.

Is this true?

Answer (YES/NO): NO